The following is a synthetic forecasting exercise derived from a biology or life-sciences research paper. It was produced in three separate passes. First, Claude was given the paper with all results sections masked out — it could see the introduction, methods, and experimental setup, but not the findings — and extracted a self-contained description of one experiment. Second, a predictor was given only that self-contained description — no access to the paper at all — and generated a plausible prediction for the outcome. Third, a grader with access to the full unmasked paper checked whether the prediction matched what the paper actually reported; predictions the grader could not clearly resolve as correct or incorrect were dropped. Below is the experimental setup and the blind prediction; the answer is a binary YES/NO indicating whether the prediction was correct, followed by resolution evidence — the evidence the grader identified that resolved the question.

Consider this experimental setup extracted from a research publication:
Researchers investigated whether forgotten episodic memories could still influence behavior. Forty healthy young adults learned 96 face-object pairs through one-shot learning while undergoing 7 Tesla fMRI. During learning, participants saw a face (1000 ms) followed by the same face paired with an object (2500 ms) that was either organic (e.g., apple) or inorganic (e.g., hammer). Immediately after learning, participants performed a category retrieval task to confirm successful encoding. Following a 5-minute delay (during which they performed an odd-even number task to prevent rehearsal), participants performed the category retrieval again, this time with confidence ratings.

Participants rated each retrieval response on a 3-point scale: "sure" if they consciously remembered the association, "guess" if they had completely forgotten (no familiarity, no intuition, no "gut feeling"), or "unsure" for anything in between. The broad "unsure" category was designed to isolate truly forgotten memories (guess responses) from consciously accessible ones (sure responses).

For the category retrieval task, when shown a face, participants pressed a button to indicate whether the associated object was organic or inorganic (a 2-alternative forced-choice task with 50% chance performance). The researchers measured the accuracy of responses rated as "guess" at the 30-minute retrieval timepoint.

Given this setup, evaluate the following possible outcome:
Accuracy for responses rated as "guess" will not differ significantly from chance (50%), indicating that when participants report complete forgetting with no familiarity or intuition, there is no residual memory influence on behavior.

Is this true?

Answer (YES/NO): YES